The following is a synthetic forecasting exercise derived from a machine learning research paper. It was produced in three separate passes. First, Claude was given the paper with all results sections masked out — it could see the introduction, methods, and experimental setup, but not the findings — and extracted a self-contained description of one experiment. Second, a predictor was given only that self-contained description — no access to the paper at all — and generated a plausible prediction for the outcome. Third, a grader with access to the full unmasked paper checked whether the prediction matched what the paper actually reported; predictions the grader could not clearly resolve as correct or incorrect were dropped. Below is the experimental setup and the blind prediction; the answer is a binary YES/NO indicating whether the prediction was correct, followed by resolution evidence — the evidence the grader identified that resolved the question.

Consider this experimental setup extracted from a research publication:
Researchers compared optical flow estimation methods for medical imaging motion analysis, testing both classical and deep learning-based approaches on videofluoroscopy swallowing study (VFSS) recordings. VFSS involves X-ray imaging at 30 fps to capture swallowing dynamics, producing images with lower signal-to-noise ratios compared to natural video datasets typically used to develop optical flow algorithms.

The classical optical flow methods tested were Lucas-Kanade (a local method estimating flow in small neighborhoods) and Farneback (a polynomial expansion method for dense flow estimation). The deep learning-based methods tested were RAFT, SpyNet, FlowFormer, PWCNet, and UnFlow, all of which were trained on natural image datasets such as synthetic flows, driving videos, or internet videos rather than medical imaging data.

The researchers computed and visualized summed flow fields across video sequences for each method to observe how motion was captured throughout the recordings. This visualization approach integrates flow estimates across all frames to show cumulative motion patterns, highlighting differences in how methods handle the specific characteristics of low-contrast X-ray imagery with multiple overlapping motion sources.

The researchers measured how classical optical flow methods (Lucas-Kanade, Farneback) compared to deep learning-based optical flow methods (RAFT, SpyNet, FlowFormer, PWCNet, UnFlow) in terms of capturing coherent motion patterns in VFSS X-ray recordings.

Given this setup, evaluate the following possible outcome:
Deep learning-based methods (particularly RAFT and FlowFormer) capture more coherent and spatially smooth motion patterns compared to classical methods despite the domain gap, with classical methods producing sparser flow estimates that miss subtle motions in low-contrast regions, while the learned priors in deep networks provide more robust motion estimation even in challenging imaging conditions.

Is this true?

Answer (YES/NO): NO